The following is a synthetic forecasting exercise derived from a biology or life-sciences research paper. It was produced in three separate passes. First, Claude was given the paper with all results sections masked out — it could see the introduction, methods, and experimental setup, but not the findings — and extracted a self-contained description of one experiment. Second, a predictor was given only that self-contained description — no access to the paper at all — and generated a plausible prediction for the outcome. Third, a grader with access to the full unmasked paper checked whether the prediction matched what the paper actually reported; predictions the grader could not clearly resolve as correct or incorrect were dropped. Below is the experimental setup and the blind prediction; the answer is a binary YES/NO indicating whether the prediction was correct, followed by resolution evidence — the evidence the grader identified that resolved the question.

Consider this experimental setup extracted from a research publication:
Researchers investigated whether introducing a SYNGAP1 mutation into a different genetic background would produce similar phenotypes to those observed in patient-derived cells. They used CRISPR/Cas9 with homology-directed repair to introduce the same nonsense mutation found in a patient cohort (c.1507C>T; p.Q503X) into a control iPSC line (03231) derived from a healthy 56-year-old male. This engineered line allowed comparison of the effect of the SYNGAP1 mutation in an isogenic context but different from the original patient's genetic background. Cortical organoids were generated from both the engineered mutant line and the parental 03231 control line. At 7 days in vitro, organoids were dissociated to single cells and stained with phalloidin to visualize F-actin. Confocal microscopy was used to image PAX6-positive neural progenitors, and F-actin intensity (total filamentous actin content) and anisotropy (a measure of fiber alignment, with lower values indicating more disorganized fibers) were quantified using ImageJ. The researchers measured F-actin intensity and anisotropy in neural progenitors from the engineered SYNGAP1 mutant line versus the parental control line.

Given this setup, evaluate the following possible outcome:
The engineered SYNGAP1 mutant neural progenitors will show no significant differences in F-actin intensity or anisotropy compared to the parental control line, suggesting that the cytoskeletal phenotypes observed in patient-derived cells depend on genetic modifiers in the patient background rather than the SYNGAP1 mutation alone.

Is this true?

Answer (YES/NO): NO